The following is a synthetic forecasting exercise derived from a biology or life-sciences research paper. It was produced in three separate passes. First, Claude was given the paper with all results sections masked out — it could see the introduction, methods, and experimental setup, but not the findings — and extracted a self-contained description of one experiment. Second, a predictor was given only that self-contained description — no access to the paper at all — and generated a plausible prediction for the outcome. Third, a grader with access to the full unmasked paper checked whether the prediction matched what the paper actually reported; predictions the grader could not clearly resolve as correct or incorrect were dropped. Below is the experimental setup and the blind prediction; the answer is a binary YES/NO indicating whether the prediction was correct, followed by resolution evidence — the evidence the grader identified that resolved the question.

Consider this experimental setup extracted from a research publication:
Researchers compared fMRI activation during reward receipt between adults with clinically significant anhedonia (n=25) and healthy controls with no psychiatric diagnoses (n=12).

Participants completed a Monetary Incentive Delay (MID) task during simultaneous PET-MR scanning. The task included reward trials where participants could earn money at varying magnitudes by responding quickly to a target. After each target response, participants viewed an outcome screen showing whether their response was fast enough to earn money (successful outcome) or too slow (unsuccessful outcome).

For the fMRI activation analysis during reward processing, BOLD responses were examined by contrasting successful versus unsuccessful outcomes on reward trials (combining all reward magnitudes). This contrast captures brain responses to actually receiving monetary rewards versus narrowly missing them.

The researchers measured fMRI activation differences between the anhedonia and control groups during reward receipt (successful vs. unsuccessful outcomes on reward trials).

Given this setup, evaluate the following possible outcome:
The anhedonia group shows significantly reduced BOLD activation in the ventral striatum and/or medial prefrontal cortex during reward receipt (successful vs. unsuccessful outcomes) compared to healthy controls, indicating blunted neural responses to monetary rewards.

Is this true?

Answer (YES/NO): NO